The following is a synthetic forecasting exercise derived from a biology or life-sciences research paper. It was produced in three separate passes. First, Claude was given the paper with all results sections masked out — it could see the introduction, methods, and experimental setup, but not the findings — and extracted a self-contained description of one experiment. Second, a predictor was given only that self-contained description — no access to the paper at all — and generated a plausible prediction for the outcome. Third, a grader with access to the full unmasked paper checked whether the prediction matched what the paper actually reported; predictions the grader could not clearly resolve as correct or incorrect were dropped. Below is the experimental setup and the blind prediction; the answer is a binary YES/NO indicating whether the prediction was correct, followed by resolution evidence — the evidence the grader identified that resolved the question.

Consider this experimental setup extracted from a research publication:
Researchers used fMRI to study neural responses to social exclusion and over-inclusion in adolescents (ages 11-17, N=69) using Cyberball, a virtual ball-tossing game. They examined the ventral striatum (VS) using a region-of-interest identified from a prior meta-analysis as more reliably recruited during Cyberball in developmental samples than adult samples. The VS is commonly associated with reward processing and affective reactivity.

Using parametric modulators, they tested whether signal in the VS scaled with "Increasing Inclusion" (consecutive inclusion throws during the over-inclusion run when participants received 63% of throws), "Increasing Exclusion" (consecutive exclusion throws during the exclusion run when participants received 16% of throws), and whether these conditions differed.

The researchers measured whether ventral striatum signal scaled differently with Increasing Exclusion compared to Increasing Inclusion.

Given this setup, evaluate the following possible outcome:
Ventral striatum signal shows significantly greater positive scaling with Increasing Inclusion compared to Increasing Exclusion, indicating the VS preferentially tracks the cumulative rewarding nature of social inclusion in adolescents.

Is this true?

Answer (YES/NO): NO